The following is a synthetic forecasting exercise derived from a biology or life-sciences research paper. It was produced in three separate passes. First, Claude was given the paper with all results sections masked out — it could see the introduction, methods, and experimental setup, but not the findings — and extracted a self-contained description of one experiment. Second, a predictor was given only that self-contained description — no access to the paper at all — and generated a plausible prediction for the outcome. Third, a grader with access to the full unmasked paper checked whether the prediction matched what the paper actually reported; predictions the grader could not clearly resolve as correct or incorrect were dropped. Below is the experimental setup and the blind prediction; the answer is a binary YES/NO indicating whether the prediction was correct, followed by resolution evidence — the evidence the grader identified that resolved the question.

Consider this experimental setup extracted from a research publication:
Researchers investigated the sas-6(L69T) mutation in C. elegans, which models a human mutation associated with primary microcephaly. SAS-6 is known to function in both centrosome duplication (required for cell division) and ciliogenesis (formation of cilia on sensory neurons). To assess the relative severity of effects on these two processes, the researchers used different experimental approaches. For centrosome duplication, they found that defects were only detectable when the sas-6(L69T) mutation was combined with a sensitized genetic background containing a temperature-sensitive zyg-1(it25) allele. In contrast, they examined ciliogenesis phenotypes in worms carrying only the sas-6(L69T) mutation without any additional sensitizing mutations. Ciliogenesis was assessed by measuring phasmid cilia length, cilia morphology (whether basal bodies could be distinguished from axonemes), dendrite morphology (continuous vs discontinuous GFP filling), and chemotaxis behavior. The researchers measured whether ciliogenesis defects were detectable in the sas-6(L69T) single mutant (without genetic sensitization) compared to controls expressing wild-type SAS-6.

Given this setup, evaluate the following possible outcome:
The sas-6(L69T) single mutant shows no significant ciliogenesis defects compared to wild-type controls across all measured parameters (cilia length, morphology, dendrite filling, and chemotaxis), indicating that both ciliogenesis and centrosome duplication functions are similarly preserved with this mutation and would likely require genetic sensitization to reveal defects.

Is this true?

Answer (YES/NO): NO